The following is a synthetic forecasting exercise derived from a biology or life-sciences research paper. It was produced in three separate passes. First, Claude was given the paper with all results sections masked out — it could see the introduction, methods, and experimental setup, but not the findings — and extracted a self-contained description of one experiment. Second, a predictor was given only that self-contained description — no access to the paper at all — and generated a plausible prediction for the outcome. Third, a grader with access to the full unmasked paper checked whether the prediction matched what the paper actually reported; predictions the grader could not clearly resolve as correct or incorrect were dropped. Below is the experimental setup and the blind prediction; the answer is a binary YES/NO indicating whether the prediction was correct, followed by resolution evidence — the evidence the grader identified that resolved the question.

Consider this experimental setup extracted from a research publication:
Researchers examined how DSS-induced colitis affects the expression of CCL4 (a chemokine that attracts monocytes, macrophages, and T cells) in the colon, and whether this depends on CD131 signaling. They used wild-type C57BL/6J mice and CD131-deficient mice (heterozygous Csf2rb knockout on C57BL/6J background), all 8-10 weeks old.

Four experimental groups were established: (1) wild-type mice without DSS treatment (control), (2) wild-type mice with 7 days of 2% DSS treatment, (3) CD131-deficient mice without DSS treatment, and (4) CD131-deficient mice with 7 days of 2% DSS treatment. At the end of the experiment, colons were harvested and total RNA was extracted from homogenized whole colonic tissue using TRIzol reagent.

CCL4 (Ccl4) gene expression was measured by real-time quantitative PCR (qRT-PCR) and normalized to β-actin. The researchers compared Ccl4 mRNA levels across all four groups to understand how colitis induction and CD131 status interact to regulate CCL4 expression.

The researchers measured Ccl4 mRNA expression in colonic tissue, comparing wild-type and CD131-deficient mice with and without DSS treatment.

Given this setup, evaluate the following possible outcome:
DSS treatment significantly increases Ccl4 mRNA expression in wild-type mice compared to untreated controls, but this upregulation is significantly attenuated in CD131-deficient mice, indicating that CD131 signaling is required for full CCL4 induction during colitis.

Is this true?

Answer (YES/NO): YES